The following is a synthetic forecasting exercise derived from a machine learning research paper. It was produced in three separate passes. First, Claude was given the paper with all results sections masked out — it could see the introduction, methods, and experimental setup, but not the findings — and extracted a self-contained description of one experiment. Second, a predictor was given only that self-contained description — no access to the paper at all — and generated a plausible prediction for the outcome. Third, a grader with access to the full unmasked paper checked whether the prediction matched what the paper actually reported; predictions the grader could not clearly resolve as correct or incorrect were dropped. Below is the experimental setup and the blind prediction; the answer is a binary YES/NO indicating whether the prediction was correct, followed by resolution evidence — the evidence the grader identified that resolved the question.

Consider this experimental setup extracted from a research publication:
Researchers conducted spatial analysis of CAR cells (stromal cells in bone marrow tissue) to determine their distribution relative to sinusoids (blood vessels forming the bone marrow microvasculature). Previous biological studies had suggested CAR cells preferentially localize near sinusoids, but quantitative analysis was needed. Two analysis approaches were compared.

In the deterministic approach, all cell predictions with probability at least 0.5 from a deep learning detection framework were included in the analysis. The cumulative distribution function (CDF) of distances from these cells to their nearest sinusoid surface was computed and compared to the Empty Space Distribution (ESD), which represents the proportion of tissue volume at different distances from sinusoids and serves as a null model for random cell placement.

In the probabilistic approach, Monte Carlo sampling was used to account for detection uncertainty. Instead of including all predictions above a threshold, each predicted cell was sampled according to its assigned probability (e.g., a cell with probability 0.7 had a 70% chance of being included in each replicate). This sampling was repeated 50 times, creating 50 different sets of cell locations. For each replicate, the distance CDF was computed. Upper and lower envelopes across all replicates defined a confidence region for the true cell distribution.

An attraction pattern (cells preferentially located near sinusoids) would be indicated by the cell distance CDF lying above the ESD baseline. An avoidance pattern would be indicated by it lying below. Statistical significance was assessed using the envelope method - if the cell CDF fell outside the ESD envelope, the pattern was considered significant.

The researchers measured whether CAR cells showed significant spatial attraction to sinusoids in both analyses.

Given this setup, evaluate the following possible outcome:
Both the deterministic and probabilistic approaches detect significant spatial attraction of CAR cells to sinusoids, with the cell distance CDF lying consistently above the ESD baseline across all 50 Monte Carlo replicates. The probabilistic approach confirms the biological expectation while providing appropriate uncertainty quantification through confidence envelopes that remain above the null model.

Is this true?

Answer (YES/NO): NO